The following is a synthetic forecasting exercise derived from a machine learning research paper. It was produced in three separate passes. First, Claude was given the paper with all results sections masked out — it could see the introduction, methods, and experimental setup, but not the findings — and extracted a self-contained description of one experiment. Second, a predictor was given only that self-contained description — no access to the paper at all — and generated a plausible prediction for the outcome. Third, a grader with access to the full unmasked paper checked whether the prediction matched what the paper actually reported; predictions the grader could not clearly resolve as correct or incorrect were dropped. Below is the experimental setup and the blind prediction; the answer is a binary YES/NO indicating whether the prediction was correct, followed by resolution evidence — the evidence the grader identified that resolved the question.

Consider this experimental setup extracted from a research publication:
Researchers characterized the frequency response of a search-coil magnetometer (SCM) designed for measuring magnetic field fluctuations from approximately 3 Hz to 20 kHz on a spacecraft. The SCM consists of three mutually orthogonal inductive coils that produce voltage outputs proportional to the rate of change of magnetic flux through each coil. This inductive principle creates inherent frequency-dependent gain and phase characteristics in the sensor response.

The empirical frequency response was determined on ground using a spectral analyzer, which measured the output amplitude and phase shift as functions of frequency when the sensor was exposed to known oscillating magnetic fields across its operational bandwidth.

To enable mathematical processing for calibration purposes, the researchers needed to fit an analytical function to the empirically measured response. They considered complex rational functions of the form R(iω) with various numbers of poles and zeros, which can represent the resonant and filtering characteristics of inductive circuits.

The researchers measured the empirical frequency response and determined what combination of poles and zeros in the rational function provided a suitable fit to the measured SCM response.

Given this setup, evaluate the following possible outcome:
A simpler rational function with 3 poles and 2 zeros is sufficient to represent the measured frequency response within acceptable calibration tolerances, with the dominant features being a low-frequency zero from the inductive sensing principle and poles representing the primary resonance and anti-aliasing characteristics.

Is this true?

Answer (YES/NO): NO